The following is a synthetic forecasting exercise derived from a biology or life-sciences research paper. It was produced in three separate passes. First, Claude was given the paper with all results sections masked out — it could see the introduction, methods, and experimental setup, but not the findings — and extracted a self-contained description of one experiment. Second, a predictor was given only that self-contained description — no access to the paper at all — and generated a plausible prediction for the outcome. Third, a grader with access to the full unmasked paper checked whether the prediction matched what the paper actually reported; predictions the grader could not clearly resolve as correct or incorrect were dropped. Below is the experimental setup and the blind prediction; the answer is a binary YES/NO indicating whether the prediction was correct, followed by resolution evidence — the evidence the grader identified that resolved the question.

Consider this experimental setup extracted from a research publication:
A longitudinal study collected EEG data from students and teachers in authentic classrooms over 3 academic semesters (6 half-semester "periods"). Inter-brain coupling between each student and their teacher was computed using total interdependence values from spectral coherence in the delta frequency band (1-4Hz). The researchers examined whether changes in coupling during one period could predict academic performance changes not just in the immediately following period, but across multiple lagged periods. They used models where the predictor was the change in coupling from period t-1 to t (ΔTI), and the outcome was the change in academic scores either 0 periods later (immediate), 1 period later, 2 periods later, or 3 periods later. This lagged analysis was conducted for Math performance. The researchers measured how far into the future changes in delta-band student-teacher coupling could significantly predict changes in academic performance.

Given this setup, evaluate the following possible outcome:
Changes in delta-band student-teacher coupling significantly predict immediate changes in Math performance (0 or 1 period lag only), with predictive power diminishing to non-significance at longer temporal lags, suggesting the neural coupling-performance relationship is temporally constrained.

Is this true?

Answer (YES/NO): NO